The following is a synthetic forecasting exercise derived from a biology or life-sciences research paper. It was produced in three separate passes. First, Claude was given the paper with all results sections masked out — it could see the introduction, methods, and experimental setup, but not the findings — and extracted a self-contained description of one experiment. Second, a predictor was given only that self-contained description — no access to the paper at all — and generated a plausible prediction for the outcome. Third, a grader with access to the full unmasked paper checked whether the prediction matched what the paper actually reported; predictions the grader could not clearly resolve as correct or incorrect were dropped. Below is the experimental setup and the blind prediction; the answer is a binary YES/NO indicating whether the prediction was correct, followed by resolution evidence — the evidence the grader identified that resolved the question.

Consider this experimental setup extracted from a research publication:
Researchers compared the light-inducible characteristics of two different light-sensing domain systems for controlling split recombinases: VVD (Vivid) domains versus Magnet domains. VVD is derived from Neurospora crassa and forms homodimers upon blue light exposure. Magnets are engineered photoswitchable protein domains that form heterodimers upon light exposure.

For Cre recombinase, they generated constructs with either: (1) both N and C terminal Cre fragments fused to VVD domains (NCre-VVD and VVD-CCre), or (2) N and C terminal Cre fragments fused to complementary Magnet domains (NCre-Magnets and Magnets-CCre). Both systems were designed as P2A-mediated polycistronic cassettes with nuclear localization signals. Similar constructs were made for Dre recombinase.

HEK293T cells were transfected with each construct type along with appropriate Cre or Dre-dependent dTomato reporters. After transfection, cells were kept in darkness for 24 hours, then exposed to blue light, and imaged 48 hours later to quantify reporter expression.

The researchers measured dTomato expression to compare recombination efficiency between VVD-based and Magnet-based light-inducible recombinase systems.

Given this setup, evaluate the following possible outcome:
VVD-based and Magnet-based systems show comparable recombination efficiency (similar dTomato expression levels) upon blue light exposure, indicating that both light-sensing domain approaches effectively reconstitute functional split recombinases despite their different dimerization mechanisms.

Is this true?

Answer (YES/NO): NO